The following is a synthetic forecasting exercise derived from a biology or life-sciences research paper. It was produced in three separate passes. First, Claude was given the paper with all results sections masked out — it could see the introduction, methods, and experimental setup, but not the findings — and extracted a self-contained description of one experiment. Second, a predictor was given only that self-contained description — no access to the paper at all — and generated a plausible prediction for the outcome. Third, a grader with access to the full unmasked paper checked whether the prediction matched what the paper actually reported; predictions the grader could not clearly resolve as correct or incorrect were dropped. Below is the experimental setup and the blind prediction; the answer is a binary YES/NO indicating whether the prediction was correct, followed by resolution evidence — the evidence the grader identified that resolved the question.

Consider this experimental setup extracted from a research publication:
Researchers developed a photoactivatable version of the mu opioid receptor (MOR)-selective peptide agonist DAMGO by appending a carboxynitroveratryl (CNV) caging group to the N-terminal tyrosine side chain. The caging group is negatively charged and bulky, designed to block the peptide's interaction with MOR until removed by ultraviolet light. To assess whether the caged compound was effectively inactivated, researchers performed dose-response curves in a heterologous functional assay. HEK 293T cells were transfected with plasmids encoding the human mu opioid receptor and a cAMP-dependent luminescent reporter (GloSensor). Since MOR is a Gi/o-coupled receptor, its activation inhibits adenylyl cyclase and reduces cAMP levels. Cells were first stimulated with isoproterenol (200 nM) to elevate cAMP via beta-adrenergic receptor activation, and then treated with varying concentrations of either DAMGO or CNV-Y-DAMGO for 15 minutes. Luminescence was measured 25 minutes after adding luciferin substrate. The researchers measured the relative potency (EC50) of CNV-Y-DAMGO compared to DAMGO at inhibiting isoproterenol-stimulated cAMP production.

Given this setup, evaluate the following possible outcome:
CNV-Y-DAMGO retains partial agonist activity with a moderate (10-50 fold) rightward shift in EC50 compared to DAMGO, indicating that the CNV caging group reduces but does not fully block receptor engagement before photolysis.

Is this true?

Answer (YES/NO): NO